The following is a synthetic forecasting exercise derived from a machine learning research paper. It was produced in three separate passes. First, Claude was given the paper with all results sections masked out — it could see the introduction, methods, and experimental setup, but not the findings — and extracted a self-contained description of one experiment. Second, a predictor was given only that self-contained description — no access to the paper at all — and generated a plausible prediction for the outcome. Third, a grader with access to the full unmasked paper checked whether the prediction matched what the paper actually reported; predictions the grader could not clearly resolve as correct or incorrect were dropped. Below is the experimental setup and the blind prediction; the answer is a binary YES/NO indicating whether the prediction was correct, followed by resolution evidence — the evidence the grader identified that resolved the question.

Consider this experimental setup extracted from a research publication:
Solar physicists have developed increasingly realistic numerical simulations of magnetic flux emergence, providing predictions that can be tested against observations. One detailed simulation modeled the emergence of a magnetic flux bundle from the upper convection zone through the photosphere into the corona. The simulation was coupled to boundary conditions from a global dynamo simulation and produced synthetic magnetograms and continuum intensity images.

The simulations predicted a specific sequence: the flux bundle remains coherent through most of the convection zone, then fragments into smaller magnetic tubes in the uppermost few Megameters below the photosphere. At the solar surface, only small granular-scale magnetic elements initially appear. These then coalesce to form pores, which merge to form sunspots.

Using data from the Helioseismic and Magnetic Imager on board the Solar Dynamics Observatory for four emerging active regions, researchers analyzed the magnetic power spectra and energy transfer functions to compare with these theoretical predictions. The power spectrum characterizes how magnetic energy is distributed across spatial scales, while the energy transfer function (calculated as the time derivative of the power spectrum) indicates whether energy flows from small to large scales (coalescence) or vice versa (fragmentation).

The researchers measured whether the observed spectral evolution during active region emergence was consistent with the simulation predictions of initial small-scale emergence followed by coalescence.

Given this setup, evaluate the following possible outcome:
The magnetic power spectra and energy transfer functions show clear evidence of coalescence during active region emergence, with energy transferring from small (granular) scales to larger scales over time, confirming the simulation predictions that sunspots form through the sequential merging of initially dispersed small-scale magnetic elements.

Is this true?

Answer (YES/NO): NO